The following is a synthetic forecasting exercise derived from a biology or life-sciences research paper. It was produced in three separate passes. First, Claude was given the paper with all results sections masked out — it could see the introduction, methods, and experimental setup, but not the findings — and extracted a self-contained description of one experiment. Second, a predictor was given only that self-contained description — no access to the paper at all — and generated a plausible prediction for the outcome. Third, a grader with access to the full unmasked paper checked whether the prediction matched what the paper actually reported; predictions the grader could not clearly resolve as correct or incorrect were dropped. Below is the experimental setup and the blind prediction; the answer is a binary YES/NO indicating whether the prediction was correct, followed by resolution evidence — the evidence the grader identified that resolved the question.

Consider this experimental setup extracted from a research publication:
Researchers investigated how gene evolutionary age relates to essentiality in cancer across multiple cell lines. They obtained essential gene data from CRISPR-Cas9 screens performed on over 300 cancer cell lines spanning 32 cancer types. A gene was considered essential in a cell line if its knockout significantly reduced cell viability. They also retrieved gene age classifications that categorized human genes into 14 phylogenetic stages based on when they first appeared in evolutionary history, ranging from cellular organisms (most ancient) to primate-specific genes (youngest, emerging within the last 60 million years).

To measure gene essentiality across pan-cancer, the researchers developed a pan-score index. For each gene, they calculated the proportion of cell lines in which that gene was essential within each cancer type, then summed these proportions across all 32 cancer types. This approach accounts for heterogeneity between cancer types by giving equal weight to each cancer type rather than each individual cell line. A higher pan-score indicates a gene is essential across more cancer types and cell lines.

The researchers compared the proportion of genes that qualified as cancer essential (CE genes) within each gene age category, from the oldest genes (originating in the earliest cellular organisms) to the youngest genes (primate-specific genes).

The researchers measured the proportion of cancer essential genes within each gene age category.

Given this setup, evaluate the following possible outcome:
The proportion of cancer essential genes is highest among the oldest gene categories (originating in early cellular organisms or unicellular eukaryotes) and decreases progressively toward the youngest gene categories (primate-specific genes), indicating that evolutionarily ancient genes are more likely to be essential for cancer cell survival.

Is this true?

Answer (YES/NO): NO